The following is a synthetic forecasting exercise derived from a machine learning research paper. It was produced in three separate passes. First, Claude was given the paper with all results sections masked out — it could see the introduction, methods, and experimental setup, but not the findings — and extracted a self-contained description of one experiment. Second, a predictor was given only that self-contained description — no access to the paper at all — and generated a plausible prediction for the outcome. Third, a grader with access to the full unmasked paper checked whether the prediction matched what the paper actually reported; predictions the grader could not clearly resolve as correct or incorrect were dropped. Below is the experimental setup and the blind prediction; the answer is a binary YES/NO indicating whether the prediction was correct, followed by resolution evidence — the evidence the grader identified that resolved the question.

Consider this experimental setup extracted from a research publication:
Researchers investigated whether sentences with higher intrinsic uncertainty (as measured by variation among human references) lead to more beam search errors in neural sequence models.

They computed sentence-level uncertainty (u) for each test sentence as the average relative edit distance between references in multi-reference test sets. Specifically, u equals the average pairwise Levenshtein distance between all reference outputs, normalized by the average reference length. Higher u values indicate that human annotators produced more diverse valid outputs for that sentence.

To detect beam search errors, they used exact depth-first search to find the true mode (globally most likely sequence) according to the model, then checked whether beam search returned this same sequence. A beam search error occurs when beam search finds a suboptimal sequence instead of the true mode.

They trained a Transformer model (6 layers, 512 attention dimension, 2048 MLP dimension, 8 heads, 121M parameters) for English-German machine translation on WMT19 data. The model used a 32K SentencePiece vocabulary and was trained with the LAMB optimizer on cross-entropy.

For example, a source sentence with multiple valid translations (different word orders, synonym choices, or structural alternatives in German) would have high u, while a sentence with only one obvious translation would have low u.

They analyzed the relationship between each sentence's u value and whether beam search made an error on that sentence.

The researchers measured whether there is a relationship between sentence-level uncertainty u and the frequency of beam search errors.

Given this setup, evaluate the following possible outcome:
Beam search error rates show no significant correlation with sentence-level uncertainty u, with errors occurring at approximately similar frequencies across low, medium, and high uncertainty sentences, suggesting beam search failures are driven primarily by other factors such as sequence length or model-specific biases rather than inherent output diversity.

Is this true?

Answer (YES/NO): NO